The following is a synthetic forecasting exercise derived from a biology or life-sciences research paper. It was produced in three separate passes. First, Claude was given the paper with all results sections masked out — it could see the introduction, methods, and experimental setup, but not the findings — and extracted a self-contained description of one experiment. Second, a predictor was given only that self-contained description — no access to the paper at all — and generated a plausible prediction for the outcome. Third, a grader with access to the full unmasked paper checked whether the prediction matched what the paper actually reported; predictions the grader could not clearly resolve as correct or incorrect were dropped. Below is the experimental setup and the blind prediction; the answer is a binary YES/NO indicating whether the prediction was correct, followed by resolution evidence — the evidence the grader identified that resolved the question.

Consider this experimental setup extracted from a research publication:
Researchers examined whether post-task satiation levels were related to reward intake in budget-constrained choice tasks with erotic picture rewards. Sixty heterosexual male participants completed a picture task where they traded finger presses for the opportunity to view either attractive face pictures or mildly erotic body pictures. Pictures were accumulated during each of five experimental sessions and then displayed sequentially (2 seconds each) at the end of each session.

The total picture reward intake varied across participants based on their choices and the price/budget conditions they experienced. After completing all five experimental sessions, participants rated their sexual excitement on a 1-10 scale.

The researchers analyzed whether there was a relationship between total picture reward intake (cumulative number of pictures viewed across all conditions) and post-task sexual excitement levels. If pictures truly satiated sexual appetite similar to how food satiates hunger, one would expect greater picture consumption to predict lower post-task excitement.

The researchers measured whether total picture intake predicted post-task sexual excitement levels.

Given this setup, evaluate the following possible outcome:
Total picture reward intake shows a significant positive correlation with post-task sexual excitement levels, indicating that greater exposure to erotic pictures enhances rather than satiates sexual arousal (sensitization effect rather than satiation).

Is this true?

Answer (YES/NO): NO